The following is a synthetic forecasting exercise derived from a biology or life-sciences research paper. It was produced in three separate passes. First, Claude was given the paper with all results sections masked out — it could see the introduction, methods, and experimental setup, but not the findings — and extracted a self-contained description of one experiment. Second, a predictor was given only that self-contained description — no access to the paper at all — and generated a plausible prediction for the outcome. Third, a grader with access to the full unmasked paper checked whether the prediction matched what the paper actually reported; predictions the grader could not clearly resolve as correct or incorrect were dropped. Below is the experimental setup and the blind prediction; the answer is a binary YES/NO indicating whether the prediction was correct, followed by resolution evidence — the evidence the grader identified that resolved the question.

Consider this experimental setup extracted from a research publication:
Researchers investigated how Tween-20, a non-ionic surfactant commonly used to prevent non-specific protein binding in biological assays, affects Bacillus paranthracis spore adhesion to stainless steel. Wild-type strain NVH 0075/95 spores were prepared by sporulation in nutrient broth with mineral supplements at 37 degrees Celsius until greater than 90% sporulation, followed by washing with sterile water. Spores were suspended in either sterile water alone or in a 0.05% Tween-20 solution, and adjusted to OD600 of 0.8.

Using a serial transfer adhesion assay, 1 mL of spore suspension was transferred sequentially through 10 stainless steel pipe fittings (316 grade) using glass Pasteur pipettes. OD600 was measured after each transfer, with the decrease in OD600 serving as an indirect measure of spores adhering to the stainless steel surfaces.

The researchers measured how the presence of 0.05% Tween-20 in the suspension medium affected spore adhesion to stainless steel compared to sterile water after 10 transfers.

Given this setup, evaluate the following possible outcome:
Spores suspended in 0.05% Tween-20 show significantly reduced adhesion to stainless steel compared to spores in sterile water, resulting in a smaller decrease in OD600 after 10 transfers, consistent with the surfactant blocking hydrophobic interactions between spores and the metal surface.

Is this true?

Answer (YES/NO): YES